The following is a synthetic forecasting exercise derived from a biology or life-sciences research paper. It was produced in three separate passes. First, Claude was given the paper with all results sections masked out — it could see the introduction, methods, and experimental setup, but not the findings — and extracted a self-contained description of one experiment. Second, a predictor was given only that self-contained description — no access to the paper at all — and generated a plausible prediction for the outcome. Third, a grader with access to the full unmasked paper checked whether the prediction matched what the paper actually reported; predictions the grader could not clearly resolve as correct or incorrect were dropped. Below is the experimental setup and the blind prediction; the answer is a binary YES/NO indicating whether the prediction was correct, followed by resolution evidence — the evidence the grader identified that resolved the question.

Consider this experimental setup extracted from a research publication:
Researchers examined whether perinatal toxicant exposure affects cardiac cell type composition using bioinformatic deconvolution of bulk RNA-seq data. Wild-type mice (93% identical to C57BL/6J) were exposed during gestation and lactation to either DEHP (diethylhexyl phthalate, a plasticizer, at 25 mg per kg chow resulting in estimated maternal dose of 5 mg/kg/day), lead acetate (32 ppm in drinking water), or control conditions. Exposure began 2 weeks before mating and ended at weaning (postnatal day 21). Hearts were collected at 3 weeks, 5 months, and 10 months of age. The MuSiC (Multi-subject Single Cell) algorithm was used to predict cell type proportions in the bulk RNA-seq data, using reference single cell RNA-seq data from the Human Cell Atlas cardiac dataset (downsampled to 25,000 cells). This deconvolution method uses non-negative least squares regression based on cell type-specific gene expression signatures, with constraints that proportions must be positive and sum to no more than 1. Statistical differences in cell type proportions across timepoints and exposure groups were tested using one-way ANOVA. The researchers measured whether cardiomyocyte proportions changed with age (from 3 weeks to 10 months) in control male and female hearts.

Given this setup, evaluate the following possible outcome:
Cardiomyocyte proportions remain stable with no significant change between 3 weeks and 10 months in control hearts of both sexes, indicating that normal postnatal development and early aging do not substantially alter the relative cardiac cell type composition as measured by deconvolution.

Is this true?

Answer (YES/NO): NO